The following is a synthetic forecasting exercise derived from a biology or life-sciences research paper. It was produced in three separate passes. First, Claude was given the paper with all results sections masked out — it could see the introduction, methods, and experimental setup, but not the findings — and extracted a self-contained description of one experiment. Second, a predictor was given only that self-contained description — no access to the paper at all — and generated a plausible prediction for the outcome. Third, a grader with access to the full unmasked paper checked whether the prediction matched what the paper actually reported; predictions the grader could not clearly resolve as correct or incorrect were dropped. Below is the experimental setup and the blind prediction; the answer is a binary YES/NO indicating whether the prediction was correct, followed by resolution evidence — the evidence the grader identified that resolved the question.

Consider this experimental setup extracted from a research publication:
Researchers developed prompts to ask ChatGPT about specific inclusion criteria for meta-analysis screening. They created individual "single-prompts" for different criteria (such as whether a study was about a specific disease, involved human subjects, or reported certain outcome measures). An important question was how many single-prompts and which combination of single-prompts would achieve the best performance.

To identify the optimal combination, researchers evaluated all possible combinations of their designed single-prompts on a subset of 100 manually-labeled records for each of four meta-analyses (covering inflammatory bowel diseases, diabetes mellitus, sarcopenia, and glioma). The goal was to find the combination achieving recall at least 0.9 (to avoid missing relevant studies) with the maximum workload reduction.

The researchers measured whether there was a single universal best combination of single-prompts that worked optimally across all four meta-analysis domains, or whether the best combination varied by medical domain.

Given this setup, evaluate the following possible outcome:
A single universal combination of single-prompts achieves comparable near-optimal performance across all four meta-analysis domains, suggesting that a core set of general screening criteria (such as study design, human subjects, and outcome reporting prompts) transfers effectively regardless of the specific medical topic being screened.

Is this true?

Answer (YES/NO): NO